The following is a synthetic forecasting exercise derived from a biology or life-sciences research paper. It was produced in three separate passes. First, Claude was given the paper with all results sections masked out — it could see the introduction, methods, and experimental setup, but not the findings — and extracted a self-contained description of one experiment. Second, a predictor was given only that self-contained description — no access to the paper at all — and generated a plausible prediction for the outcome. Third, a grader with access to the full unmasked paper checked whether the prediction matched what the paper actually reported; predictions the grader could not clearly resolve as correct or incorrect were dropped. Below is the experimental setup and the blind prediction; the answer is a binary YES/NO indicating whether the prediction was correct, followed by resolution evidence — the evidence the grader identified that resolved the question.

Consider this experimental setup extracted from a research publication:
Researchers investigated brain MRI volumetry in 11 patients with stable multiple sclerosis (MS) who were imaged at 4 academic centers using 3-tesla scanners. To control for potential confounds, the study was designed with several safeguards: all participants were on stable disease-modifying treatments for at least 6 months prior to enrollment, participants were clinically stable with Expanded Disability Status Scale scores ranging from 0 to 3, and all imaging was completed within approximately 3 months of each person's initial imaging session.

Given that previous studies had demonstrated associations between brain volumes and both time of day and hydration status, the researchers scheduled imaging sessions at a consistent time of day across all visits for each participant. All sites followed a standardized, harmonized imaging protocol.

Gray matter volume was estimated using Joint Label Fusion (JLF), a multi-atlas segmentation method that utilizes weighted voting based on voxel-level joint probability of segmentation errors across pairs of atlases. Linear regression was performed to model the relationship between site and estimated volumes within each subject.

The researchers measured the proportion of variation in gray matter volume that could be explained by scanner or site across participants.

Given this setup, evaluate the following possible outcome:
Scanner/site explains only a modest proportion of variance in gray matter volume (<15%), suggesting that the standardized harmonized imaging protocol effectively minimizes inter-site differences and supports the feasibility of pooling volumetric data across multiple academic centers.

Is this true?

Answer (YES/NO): NO